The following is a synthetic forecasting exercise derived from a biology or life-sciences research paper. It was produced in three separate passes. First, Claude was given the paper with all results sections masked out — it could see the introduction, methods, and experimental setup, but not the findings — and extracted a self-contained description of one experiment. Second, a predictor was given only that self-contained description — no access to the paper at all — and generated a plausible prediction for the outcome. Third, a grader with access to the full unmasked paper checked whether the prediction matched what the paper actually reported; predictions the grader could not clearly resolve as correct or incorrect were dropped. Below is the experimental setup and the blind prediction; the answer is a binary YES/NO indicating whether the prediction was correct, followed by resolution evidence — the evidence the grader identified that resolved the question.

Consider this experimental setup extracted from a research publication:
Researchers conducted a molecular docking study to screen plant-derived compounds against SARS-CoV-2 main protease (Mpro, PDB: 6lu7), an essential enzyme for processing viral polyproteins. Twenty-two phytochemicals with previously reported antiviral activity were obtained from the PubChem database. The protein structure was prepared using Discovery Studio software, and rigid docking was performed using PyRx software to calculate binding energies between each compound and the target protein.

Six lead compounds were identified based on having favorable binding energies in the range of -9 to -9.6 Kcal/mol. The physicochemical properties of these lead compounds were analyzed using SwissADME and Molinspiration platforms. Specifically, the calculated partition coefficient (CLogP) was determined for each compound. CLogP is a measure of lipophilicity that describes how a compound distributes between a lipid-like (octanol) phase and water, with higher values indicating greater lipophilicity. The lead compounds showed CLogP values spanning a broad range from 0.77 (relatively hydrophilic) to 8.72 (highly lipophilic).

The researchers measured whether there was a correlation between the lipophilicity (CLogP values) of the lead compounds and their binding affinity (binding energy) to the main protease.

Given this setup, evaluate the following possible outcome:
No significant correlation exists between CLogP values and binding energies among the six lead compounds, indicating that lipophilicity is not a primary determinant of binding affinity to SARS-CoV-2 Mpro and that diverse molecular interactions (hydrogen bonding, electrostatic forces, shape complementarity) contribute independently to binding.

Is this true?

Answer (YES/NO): YES